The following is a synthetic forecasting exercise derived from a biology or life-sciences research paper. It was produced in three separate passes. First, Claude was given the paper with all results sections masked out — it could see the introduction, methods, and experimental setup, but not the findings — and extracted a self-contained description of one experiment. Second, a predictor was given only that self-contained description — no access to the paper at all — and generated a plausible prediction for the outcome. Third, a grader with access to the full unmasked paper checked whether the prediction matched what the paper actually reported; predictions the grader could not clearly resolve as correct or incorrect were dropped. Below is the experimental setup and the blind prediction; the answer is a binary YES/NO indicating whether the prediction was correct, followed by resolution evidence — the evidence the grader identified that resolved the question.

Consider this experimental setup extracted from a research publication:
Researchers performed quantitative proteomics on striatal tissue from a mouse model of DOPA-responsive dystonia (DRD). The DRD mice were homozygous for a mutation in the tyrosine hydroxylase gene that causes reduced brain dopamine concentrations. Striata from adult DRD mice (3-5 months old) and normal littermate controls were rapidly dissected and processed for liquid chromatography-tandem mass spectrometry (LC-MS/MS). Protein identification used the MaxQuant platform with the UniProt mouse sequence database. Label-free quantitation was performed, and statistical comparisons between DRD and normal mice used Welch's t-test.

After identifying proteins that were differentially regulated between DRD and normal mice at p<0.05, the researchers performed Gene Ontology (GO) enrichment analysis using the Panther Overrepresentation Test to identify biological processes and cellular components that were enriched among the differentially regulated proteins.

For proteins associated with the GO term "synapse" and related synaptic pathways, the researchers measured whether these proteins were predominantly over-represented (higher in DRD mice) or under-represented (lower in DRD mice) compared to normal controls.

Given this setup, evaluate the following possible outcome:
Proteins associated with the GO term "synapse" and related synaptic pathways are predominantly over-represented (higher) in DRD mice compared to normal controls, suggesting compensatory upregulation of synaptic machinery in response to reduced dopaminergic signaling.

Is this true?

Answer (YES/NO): NO